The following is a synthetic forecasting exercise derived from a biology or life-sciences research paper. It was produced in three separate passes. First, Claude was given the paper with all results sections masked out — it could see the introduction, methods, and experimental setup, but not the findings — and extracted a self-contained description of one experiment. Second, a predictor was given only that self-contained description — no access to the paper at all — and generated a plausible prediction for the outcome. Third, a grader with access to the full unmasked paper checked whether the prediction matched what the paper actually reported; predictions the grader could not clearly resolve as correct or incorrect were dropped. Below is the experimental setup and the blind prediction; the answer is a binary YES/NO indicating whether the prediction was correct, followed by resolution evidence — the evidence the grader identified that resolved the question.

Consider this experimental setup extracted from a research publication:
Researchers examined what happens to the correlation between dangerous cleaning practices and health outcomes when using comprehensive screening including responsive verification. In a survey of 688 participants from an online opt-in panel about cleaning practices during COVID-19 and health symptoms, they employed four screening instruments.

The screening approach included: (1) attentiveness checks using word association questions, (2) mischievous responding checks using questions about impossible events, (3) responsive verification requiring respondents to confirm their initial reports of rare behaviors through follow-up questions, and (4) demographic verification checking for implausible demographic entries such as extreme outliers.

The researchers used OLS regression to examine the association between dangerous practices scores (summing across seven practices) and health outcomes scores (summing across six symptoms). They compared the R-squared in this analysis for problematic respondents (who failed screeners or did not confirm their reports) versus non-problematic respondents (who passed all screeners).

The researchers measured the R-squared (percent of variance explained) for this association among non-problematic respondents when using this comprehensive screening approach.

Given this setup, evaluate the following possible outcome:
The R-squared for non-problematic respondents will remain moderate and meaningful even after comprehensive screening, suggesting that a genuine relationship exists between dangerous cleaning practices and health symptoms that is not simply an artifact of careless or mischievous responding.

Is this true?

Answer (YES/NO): NO